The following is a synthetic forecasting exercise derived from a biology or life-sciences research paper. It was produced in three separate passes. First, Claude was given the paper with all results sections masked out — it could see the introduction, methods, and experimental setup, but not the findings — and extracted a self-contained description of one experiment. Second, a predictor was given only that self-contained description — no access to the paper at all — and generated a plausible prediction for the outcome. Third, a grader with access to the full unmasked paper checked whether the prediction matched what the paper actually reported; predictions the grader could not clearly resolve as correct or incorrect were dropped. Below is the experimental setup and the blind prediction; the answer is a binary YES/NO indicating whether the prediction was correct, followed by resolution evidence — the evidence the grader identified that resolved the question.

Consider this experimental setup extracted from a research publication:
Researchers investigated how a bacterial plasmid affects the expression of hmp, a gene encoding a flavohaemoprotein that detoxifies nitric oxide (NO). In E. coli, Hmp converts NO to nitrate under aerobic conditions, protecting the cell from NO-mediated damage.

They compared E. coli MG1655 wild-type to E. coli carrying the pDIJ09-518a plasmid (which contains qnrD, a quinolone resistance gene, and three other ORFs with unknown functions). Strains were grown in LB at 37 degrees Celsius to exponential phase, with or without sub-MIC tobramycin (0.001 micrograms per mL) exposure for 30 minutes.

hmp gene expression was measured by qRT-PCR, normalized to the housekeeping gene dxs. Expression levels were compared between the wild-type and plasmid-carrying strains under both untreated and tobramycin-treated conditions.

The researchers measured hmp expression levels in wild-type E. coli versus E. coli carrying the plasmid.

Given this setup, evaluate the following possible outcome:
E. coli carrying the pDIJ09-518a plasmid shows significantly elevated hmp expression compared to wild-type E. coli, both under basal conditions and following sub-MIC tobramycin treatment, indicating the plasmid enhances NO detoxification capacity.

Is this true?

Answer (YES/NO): NO